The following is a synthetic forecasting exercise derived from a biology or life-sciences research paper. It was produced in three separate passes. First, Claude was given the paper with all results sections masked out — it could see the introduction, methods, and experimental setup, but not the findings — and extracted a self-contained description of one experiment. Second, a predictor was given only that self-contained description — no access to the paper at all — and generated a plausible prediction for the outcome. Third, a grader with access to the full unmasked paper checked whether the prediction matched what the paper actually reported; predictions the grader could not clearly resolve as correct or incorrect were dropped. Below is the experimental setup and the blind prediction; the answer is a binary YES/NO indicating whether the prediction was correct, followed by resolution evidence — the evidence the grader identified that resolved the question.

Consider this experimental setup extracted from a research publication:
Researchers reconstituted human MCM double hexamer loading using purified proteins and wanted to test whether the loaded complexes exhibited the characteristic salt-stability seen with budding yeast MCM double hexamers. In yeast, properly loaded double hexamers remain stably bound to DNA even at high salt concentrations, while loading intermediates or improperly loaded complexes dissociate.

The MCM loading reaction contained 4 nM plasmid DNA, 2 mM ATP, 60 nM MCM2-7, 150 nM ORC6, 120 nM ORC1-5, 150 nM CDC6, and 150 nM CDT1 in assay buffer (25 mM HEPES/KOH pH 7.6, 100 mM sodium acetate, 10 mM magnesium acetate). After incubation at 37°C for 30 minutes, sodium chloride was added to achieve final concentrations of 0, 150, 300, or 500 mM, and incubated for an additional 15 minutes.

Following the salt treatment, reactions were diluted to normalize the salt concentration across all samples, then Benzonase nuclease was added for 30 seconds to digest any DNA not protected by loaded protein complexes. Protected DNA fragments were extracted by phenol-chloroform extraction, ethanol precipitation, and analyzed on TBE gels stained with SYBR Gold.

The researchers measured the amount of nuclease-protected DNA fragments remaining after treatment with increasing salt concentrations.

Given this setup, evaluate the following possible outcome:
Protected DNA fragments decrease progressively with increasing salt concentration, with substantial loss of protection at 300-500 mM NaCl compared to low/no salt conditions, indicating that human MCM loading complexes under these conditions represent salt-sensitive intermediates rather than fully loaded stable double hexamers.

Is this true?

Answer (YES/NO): NO